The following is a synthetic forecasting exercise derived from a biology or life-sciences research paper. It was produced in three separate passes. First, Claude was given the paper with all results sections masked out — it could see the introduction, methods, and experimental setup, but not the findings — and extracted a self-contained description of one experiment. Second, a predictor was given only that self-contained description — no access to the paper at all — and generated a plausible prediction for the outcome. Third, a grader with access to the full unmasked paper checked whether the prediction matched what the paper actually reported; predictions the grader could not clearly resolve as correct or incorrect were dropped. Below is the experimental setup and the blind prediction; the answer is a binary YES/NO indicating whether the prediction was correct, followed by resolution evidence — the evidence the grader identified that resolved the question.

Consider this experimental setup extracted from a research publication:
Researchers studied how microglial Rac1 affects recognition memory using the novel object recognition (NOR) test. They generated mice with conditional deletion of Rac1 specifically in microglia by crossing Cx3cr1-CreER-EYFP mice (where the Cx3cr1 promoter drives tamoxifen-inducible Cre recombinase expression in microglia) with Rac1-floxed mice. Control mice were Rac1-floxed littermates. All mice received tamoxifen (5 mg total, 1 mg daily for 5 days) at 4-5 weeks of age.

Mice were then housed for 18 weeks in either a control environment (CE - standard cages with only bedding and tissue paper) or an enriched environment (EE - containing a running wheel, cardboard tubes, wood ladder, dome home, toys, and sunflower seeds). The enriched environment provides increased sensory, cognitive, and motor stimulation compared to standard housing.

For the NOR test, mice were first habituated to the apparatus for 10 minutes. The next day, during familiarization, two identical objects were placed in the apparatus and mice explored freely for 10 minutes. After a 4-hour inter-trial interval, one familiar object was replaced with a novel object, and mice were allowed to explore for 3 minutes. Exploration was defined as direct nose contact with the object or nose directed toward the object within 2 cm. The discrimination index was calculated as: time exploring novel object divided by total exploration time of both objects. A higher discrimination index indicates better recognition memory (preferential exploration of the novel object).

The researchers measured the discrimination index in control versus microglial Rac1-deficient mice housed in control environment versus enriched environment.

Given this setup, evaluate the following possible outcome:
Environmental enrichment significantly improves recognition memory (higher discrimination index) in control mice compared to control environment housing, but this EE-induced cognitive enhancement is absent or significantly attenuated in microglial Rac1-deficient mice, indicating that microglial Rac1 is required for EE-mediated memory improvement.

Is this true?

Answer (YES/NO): YES